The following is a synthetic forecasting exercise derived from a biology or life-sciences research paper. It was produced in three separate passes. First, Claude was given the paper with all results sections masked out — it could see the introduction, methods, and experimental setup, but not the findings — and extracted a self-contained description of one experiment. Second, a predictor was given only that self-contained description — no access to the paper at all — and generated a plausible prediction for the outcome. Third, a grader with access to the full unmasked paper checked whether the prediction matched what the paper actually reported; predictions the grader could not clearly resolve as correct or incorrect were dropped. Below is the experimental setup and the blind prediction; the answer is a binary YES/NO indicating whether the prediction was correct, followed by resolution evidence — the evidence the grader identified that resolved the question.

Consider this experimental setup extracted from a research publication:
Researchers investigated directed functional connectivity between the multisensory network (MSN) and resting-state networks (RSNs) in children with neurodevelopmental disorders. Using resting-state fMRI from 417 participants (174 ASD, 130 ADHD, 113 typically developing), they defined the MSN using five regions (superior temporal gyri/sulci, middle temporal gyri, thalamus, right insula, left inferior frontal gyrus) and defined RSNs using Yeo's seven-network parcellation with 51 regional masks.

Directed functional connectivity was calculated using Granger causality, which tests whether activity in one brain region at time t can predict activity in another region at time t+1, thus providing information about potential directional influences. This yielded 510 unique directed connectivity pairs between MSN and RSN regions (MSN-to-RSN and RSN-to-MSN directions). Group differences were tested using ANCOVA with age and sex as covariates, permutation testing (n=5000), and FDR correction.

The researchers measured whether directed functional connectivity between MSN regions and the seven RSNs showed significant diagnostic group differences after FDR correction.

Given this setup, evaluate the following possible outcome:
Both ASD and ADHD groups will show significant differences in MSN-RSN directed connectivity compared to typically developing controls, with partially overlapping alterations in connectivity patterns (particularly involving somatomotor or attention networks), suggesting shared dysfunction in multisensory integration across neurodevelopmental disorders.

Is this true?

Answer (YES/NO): YES